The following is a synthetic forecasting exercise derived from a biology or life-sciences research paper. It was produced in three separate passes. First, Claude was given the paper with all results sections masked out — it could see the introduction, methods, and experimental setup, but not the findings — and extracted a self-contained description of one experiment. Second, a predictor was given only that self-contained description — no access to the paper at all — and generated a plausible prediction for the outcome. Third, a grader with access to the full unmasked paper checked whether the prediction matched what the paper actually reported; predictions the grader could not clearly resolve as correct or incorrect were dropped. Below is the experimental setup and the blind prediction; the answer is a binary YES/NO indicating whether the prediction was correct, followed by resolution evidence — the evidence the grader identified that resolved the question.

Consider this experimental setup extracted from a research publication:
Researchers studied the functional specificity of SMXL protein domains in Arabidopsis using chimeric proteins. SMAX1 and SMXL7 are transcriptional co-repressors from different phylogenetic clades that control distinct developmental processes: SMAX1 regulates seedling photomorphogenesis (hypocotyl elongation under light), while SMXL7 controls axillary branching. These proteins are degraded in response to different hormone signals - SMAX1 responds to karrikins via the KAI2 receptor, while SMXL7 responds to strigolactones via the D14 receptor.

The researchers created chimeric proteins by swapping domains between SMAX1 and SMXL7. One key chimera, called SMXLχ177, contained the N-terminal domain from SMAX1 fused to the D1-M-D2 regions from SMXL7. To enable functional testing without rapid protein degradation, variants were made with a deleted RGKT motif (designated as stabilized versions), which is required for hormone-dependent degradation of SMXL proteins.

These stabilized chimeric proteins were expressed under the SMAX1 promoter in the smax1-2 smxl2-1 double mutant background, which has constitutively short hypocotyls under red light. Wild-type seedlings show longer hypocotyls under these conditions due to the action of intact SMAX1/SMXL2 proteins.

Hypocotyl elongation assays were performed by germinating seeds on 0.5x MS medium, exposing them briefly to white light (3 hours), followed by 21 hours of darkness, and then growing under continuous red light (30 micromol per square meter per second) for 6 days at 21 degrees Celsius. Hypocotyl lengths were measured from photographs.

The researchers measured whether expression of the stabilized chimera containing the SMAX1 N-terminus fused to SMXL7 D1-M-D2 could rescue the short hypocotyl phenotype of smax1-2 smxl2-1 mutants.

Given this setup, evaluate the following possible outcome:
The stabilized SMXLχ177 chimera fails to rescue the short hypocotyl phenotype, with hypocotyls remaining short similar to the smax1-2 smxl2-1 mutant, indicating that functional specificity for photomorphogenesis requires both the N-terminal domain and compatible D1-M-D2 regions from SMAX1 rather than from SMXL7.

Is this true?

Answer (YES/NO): NO